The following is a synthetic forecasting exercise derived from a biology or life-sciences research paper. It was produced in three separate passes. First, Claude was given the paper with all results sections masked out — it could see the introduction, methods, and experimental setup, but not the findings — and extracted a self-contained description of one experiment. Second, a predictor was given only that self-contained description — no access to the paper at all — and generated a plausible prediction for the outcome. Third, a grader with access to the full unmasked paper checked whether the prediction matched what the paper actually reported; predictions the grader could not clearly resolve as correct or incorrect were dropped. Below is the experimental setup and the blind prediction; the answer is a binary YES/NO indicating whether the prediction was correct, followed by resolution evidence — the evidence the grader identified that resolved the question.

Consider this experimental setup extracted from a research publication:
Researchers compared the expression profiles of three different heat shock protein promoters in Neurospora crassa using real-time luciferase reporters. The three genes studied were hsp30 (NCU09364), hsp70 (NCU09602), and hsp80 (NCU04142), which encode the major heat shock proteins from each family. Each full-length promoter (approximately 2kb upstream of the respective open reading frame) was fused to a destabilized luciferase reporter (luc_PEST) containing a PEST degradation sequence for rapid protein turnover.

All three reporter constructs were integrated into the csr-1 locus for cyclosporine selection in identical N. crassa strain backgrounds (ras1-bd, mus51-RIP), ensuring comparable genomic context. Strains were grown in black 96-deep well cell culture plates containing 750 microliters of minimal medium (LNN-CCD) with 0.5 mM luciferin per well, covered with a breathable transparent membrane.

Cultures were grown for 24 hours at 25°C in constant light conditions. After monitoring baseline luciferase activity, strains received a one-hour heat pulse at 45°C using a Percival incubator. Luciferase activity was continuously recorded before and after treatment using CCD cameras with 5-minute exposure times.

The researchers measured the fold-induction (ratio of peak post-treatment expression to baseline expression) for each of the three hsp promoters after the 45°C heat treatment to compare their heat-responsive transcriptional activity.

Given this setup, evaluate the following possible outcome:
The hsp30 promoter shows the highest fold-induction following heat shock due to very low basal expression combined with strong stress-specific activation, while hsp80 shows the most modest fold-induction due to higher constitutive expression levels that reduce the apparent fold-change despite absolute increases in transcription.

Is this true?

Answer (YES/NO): YES